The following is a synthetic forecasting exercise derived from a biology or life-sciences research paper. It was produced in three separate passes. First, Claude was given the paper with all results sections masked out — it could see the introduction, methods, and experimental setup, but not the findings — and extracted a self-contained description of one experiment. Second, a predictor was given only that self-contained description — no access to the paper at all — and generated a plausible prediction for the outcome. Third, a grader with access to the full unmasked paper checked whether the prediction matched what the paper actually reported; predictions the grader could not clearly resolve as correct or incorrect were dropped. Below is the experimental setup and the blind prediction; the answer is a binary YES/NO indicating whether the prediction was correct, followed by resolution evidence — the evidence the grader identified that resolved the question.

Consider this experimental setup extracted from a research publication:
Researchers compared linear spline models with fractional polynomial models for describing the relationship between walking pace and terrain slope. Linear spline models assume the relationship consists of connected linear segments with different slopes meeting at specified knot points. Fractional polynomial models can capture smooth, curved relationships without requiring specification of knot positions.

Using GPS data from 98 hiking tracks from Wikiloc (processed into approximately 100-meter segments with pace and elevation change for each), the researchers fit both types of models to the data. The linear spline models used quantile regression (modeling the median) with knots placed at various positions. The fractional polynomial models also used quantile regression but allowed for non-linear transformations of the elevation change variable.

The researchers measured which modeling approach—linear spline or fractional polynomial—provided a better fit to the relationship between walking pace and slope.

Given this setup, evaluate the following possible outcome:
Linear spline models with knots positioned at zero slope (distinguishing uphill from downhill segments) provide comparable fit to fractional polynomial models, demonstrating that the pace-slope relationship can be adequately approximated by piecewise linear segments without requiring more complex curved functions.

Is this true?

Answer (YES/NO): NO